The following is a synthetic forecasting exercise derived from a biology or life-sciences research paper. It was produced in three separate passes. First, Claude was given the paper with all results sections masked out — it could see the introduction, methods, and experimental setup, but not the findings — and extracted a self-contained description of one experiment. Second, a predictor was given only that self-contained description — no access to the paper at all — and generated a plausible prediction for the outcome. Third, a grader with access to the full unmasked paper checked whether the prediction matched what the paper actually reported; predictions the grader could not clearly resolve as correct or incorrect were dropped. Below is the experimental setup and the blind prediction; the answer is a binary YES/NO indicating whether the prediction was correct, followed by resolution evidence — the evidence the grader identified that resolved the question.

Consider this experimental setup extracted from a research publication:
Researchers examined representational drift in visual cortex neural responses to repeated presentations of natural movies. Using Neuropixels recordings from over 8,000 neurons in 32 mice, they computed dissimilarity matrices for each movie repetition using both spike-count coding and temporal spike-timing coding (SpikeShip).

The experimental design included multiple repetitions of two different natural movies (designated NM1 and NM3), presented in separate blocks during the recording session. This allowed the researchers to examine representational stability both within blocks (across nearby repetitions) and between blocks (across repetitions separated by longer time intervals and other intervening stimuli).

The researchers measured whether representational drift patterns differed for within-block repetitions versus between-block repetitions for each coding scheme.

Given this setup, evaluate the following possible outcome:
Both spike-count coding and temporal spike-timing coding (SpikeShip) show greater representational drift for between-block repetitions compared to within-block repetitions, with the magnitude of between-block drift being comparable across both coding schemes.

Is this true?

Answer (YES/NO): NO